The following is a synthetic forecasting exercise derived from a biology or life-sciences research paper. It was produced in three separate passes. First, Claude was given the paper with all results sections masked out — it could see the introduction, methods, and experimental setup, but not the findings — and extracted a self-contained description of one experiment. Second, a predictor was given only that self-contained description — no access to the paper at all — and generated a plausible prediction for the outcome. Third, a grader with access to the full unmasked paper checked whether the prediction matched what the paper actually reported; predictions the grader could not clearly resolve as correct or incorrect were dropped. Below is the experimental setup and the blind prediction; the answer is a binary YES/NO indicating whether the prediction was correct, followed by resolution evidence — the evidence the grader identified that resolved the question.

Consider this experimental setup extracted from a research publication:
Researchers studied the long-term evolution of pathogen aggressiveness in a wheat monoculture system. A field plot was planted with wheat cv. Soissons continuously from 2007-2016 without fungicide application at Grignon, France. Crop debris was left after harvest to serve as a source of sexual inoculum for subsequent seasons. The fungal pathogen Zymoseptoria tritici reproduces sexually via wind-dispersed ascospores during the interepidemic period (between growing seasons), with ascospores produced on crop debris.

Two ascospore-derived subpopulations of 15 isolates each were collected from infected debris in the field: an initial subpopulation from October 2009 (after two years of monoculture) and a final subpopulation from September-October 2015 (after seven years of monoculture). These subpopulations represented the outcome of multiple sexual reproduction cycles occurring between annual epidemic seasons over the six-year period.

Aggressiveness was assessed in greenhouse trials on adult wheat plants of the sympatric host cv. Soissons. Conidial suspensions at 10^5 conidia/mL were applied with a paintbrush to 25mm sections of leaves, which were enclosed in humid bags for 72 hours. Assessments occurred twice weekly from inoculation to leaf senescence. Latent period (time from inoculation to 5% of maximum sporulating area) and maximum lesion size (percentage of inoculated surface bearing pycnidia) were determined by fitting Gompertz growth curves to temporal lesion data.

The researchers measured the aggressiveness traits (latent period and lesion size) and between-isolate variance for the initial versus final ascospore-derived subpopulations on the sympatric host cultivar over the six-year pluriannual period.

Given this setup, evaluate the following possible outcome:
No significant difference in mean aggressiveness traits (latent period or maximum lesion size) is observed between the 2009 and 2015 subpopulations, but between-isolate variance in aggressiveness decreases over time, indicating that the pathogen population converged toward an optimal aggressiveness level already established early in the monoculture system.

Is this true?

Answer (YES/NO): NO